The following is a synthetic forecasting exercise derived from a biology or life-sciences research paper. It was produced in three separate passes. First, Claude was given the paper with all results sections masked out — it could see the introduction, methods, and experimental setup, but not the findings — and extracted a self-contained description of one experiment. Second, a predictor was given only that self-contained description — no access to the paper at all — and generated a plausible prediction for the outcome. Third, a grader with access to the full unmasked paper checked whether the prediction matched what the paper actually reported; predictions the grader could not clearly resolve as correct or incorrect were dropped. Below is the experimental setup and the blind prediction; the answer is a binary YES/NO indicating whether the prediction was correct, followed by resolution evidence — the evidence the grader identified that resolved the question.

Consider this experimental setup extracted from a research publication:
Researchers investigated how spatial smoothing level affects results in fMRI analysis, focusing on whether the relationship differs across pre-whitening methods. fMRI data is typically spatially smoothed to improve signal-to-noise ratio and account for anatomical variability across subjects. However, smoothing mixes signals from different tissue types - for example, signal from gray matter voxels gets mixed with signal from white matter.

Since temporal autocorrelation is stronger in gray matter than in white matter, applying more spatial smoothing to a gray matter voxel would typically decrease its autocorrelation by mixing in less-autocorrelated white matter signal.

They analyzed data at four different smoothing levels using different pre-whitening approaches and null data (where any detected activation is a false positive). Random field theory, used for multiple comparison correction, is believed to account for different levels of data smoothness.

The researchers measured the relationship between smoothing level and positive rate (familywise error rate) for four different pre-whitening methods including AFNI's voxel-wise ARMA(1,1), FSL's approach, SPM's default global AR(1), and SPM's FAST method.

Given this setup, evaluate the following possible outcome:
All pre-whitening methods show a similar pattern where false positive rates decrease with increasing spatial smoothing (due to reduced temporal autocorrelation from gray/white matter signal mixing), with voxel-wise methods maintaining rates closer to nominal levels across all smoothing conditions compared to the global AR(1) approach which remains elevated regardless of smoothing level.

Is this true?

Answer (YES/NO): NO